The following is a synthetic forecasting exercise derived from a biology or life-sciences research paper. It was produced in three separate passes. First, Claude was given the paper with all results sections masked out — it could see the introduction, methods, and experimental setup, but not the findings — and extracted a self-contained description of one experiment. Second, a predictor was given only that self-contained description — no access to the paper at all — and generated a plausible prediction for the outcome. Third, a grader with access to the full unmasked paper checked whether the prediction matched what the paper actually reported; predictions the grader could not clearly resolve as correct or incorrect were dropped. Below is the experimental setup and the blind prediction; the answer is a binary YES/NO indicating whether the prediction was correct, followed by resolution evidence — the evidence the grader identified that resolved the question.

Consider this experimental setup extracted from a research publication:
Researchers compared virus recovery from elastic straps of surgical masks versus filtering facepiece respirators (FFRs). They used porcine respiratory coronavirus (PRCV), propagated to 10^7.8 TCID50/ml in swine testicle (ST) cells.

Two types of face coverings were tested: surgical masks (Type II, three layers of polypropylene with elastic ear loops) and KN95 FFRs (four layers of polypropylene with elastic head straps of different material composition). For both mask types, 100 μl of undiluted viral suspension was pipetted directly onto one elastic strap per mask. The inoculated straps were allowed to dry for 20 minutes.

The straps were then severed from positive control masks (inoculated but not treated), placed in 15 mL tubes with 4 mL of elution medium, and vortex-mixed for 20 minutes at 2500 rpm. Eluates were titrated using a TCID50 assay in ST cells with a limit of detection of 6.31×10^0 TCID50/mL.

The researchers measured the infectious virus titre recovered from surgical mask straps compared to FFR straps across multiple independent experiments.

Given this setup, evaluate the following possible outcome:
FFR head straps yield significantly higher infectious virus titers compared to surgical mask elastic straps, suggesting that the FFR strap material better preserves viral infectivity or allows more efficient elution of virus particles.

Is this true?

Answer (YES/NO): NO